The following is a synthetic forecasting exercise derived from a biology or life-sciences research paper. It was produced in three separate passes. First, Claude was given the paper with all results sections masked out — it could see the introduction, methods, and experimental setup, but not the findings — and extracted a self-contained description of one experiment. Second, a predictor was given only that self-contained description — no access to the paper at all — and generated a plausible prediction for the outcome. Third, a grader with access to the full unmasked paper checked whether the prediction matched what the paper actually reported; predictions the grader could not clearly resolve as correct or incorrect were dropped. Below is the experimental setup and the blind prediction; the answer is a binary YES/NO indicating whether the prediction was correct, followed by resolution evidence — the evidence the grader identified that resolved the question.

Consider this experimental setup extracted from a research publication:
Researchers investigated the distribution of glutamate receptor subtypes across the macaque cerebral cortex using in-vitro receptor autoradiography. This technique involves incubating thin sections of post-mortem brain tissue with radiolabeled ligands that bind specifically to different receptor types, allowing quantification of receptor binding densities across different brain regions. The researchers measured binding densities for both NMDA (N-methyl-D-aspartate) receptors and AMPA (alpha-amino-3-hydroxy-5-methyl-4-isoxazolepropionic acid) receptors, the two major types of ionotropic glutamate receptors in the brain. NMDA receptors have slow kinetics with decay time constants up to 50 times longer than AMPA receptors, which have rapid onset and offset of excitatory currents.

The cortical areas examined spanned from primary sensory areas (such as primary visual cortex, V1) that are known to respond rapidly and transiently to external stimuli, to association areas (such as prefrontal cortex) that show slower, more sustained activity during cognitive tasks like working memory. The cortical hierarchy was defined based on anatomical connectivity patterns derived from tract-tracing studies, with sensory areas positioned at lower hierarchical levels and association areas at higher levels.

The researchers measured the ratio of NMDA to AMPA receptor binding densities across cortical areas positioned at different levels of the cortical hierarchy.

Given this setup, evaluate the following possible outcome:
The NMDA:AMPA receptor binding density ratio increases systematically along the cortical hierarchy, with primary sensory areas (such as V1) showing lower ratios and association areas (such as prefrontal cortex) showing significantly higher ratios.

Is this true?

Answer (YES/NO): NO